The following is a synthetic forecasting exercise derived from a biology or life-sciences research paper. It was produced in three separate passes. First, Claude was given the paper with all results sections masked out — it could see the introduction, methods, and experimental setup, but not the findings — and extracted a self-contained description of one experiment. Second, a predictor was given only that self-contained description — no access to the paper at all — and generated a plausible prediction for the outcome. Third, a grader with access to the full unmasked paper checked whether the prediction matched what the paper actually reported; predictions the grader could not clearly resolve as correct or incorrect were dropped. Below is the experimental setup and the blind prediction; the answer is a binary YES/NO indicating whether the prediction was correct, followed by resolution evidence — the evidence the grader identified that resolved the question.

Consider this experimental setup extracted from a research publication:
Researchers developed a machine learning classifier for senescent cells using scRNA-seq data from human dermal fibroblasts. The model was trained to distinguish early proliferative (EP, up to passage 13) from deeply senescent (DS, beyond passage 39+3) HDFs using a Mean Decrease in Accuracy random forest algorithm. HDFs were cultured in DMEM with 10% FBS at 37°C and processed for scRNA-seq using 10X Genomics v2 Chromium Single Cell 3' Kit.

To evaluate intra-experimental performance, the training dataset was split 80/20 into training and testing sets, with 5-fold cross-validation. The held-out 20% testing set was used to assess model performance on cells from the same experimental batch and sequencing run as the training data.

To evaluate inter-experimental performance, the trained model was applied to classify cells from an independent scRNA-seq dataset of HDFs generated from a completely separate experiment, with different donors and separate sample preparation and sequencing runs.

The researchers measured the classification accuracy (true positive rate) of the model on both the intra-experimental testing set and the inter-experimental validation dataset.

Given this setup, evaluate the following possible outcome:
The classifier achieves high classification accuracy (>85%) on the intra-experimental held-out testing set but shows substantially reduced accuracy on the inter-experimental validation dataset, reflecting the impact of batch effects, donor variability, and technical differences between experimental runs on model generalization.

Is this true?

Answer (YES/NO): NO